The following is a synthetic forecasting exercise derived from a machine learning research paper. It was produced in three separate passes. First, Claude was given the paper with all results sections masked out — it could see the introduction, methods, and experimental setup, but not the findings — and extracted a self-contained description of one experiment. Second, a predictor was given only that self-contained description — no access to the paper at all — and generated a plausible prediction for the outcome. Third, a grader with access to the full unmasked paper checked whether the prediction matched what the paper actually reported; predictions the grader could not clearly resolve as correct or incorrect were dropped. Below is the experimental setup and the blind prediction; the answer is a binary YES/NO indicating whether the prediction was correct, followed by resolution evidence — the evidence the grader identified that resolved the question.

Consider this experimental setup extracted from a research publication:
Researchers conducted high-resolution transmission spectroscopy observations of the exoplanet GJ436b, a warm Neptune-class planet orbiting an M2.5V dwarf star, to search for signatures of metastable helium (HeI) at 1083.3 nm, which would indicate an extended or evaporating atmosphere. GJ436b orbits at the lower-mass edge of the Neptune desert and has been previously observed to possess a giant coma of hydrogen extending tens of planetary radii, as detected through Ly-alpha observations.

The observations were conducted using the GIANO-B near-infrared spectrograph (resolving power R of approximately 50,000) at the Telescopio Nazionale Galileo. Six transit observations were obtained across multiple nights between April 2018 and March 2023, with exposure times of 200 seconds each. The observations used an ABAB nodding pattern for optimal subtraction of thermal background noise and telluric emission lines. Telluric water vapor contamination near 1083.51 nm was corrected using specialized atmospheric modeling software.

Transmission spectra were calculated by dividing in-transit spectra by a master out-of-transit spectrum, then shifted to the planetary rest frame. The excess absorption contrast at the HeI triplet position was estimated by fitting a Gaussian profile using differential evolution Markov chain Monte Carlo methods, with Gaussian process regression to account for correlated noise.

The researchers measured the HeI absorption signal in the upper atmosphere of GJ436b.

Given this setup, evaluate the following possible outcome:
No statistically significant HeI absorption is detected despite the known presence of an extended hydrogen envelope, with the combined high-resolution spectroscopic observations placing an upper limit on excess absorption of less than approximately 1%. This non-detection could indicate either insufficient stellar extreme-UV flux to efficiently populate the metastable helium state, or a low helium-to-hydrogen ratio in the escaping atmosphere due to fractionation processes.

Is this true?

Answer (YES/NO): YES